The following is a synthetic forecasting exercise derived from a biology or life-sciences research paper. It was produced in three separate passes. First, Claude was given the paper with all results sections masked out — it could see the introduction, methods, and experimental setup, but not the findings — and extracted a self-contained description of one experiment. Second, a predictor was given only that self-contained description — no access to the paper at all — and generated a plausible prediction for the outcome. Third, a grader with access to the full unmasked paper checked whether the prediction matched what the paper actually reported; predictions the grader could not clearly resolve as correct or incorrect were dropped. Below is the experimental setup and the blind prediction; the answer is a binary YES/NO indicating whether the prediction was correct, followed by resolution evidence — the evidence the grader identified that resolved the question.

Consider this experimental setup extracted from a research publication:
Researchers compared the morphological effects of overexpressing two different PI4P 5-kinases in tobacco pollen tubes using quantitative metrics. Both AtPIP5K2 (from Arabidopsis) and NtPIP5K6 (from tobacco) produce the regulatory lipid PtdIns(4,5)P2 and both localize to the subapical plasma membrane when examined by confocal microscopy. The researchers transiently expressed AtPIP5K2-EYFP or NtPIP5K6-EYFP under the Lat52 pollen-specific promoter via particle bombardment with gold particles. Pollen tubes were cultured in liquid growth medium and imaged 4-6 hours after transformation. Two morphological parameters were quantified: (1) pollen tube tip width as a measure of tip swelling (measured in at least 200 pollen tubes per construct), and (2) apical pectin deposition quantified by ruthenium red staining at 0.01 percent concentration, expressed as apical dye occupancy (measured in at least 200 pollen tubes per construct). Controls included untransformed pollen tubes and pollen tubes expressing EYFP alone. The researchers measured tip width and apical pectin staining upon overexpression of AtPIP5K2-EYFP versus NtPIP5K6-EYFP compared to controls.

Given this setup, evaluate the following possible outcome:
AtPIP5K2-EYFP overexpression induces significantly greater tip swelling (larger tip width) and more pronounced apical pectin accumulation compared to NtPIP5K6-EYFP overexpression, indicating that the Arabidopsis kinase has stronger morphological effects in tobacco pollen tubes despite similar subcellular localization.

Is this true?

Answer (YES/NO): NO